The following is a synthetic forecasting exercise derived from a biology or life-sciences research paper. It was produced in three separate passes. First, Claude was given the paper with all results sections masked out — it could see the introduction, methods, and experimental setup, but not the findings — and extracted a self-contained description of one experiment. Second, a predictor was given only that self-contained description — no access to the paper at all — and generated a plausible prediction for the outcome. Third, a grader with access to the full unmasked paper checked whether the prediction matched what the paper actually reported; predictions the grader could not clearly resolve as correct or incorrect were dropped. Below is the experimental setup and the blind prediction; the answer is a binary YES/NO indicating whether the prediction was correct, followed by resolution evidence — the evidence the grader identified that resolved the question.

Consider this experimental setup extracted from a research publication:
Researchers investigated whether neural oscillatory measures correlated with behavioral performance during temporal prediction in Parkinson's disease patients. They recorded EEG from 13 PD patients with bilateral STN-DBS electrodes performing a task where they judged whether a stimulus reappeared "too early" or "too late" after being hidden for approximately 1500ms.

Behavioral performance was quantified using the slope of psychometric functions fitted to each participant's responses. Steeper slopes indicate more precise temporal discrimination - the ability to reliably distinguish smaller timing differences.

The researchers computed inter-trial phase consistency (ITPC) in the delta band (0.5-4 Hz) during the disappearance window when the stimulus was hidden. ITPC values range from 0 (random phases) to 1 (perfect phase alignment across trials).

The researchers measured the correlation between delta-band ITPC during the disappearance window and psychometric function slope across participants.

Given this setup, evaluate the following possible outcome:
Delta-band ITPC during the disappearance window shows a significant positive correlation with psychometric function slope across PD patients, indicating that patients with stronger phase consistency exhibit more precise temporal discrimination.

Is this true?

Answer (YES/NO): NO